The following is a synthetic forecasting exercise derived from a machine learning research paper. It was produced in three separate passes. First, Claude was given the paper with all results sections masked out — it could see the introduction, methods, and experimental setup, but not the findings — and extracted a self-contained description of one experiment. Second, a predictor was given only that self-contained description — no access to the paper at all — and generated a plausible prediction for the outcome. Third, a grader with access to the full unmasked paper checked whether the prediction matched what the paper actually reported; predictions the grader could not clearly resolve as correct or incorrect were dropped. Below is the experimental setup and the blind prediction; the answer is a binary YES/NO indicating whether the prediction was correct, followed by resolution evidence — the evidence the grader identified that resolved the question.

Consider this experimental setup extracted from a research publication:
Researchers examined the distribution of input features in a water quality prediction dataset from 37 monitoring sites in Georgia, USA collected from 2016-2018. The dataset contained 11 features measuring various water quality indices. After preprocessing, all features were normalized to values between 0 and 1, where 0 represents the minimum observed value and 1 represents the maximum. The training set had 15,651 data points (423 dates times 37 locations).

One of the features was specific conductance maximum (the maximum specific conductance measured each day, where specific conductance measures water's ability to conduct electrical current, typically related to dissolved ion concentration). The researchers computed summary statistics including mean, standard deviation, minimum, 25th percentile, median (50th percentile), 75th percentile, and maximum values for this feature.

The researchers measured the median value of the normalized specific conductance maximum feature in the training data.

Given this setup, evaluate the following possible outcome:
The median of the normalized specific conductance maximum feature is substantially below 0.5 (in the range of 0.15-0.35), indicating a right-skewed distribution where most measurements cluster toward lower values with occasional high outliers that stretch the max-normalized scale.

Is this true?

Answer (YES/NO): NO